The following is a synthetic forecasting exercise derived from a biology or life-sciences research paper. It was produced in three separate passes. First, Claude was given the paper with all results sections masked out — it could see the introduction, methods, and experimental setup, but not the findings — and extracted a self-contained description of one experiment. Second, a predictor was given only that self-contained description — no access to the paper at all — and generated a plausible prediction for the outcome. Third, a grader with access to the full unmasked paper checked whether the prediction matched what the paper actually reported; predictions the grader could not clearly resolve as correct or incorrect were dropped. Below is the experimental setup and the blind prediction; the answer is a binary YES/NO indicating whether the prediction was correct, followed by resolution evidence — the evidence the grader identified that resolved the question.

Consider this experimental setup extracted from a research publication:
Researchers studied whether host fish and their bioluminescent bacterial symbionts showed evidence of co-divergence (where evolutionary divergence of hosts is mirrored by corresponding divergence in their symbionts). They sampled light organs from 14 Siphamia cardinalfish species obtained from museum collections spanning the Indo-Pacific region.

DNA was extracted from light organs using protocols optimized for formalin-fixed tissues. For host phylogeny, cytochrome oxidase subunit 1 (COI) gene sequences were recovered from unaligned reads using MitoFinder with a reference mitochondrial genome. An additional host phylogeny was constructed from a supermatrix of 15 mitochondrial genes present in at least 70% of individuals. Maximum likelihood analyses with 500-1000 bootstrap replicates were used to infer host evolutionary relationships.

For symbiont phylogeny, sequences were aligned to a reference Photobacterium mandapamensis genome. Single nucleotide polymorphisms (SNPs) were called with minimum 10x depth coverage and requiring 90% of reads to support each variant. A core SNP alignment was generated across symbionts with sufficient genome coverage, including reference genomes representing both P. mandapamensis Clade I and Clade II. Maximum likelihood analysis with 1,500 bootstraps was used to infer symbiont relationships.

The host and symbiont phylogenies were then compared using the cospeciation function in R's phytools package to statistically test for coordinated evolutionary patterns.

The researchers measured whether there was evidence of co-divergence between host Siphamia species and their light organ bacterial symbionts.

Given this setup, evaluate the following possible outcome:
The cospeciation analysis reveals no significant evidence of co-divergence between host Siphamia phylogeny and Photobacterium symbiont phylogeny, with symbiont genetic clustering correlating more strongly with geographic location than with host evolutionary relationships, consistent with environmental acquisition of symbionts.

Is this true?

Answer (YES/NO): NO